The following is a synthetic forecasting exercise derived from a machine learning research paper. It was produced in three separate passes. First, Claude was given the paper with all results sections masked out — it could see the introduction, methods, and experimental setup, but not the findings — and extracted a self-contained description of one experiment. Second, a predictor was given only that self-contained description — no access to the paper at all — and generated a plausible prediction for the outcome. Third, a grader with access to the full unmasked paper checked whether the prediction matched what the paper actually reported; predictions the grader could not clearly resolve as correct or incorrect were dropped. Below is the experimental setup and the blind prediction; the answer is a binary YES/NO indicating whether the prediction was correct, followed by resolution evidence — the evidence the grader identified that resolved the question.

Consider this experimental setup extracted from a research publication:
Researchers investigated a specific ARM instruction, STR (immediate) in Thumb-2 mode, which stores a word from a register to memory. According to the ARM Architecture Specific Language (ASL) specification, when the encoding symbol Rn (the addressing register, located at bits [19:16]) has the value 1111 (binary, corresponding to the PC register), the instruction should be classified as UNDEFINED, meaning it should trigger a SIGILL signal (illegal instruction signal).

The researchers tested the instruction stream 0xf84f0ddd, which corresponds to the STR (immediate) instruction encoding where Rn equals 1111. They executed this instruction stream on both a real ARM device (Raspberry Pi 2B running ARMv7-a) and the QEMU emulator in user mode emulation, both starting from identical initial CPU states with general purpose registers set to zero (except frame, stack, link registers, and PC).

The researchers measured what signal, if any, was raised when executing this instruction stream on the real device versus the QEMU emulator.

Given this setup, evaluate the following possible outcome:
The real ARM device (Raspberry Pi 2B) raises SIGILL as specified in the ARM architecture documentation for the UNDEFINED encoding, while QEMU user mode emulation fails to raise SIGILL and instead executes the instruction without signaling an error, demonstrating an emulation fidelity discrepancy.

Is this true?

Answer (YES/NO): NO